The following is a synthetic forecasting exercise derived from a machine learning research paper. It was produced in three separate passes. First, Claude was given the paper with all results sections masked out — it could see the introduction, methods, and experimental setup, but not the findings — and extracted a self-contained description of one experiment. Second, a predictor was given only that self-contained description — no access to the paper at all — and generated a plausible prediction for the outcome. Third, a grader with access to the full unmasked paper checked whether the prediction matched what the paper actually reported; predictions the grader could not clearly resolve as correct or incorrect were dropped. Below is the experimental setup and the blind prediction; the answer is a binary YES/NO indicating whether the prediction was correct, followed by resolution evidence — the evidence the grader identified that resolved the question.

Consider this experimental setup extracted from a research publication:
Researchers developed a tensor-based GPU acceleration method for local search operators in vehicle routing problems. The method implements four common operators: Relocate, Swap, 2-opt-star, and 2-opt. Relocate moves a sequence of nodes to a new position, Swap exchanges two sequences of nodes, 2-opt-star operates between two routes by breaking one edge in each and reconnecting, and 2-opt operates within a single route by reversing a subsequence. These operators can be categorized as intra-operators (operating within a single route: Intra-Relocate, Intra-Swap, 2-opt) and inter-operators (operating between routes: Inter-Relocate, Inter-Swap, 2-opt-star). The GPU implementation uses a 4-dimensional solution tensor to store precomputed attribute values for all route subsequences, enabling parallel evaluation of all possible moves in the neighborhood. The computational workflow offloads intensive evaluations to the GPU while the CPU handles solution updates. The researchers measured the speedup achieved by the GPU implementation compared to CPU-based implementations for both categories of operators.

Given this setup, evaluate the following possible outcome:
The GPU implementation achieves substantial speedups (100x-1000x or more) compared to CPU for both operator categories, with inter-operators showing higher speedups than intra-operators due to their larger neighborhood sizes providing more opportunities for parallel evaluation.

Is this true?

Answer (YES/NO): NO